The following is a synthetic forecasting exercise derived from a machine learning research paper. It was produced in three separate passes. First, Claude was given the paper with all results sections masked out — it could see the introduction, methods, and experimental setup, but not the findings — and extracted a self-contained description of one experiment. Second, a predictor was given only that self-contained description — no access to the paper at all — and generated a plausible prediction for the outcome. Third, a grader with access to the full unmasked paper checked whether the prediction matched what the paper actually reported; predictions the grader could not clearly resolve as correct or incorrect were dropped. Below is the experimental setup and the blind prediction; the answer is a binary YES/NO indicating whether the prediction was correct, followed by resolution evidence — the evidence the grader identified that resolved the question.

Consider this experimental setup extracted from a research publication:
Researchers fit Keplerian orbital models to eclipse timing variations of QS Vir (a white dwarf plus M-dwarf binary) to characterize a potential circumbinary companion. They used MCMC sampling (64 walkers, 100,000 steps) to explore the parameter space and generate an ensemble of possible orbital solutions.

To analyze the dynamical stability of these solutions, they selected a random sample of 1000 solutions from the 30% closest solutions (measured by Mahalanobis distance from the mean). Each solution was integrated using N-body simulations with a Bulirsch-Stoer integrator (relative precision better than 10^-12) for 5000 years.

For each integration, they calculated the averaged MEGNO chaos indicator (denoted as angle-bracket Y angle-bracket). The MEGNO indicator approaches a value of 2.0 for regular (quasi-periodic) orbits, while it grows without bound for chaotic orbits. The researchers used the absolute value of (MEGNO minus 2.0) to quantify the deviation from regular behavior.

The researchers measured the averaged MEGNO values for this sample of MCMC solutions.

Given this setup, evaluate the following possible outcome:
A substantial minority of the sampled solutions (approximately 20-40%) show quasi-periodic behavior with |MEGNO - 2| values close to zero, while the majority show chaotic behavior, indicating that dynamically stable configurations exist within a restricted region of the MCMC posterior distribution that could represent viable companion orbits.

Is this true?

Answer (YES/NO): NO